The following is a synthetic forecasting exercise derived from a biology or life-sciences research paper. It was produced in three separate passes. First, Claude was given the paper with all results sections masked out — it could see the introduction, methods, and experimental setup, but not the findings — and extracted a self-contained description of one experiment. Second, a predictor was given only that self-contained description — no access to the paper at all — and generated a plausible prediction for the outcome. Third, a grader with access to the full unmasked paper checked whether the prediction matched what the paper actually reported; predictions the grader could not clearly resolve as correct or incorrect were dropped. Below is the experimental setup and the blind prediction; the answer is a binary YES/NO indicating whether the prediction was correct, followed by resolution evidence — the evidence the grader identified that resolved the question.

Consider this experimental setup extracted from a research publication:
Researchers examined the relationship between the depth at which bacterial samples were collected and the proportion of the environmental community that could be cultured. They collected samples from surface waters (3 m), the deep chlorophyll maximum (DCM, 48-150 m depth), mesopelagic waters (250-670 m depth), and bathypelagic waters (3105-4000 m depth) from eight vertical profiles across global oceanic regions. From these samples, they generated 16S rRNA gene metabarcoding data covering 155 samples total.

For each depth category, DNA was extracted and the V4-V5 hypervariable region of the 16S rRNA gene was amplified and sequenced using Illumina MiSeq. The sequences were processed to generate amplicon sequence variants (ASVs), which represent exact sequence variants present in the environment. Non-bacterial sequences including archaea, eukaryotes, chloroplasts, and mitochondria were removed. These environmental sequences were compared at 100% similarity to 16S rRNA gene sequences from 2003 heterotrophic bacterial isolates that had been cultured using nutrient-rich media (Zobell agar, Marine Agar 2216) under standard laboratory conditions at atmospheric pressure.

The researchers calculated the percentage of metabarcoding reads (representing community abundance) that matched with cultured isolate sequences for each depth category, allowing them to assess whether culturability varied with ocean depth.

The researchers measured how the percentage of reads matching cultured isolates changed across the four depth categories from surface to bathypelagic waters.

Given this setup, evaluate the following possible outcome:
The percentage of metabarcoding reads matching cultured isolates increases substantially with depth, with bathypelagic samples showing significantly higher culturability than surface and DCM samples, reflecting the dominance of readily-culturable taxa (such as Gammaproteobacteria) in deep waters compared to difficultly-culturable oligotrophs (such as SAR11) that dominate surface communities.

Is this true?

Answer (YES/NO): NO